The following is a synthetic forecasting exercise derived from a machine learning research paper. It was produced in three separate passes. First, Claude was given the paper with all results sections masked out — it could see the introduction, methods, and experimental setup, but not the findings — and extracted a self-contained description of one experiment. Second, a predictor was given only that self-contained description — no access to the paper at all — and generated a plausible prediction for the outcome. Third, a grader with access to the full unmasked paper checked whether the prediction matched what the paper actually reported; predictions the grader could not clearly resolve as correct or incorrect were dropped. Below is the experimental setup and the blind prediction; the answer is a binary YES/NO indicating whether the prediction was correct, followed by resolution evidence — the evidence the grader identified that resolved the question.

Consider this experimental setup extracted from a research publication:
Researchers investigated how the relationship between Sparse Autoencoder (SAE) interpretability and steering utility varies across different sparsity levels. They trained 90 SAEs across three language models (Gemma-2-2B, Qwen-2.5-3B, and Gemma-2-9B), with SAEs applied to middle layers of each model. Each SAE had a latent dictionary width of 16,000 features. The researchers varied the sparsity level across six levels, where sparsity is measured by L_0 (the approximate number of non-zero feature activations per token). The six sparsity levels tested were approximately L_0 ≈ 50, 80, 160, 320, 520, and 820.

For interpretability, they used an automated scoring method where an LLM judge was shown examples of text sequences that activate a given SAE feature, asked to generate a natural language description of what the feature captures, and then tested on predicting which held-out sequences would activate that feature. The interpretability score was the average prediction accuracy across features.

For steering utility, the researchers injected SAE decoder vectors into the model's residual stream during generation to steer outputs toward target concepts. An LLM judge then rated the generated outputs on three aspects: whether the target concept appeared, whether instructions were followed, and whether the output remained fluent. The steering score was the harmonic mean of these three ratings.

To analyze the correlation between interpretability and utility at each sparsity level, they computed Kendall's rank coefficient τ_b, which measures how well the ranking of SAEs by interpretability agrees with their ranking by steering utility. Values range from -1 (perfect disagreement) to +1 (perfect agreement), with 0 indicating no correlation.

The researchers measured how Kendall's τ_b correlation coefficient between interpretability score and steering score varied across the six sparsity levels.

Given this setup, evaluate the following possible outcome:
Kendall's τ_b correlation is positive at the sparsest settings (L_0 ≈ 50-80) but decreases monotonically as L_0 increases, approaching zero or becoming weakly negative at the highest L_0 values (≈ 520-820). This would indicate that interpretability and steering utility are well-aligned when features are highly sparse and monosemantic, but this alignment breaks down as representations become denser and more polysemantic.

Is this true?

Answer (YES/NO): NO